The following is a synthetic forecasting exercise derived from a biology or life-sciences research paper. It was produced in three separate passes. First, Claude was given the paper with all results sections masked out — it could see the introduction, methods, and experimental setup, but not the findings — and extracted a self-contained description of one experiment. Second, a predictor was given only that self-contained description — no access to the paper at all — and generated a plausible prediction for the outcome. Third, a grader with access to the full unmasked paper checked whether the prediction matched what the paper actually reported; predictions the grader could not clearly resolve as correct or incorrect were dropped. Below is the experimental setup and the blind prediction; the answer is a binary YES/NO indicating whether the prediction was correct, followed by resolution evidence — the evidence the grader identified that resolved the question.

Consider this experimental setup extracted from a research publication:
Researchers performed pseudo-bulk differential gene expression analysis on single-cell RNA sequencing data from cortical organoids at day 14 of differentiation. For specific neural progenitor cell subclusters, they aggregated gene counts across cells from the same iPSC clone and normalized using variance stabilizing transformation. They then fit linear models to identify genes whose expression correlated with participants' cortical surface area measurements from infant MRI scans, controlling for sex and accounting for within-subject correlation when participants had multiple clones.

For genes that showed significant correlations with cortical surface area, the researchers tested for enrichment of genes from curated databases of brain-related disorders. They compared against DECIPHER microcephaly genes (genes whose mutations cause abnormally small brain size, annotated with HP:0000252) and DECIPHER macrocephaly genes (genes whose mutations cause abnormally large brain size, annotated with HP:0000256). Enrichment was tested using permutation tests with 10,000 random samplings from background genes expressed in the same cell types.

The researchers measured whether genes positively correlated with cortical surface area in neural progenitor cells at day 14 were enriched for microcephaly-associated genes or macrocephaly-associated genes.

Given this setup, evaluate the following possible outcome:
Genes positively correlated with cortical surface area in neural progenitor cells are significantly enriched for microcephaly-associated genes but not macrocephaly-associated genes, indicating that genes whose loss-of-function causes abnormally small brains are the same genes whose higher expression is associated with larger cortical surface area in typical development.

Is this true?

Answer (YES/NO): YES